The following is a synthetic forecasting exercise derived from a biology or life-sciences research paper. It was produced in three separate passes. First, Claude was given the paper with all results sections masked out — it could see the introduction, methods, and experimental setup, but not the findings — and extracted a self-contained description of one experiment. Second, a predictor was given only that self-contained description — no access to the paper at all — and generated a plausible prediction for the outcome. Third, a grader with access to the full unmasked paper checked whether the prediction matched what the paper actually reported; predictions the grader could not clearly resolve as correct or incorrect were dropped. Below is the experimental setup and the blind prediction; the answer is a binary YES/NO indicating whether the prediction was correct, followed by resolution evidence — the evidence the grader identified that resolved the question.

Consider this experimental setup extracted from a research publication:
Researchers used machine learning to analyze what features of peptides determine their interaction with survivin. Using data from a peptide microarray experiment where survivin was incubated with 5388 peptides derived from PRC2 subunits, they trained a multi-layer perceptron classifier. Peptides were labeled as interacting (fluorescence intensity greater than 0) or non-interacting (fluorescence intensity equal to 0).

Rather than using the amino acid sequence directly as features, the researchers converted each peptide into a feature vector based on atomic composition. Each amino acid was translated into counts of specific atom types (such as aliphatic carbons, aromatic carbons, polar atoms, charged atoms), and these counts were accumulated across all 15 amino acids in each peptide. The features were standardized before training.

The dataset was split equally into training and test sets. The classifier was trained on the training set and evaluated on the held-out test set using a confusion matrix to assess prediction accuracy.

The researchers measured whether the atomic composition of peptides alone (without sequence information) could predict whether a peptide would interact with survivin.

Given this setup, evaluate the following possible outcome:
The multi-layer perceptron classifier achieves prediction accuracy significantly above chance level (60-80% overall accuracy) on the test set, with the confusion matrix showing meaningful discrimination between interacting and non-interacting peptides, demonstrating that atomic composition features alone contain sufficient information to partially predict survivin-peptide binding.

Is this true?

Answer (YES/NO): YES